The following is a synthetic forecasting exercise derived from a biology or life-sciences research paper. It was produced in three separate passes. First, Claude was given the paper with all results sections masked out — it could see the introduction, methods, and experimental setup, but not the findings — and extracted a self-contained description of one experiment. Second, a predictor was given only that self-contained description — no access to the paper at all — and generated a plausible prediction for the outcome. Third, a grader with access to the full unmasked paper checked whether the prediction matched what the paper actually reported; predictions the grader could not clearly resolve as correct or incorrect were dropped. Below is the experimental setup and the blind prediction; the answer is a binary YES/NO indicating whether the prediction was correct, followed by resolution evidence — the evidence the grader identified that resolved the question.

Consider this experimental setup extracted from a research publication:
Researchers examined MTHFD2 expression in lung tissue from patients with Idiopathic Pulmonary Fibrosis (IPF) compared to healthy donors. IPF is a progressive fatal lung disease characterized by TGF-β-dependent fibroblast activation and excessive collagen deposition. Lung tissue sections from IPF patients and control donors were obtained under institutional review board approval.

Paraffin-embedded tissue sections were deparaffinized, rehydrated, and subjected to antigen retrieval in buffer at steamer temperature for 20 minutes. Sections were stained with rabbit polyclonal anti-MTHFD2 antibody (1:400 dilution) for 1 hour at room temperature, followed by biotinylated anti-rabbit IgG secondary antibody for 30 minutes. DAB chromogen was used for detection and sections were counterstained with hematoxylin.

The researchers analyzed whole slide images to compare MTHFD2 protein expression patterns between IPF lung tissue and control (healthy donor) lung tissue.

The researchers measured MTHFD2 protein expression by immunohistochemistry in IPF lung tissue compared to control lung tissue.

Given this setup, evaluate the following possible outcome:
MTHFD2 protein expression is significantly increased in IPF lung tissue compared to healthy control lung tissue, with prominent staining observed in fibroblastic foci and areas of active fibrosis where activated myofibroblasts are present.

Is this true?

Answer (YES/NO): NO